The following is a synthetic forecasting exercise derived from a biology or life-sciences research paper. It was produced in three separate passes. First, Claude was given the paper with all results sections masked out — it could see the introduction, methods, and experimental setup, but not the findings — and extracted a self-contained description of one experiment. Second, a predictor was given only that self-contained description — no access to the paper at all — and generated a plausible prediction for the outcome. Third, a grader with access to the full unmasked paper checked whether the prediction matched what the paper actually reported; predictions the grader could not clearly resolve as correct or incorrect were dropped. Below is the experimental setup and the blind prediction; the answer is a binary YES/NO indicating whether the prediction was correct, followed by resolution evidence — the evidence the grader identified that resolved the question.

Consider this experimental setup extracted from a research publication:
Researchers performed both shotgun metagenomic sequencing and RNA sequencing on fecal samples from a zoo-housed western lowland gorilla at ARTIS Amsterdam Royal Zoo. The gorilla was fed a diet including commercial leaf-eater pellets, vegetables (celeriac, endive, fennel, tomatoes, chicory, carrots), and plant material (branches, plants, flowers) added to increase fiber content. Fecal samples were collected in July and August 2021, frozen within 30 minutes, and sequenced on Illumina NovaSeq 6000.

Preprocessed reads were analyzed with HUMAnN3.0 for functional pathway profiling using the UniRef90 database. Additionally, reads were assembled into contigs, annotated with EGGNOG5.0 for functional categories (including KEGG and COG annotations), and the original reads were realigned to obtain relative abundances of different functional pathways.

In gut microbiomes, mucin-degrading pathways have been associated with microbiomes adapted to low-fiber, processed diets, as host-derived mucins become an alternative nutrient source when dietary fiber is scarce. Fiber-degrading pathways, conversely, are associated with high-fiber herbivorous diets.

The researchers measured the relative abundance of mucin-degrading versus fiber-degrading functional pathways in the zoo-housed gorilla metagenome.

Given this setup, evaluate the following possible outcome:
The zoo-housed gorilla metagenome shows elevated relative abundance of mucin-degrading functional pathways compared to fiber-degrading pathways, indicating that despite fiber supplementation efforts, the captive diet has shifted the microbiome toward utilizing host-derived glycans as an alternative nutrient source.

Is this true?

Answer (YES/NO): NO